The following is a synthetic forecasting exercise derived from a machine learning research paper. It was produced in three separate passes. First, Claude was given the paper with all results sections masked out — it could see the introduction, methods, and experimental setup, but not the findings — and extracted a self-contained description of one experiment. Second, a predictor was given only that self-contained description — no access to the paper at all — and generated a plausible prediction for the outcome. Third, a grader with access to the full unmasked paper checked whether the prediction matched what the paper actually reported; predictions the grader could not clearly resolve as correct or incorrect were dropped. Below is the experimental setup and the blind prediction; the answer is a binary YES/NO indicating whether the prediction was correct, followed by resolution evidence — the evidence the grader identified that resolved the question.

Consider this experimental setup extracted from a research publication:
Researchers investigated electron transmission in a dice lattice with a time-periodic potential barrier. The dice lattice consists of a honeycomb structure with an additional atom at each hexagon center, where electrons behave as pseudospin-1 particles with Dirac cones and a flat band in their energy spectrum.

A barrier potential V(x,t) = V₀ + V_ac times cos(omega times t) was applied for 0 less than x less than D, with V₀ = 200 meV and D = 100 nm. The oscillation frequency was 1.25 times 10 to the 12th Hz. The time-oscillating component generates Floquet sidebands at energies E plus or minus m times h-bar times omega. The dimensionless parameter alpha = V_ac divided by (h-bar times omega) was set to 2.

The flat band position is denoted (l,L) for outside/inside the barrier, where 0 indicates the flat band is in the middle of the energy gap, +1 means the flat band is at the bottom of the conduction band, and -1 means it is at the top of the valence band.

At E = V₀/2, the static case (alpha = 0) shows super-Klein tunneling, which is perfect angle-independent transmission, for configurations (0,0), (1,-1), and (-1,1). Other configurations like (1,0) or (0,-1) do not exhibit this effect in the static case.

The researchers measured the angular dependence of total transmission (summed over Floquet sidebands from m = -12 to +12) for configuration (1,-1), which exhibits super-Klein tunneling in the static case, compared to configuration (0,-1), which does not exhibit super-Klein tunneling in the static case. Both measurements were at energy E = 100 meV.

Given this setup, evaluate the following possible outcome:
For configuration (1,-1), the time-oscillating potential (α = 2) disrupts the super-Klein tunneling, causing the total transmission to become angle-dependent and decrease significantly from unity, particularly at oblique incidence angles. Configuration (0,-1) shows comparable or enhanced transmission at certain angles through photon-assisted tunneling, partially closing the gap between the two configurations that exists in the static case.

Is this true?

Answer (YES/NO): NO